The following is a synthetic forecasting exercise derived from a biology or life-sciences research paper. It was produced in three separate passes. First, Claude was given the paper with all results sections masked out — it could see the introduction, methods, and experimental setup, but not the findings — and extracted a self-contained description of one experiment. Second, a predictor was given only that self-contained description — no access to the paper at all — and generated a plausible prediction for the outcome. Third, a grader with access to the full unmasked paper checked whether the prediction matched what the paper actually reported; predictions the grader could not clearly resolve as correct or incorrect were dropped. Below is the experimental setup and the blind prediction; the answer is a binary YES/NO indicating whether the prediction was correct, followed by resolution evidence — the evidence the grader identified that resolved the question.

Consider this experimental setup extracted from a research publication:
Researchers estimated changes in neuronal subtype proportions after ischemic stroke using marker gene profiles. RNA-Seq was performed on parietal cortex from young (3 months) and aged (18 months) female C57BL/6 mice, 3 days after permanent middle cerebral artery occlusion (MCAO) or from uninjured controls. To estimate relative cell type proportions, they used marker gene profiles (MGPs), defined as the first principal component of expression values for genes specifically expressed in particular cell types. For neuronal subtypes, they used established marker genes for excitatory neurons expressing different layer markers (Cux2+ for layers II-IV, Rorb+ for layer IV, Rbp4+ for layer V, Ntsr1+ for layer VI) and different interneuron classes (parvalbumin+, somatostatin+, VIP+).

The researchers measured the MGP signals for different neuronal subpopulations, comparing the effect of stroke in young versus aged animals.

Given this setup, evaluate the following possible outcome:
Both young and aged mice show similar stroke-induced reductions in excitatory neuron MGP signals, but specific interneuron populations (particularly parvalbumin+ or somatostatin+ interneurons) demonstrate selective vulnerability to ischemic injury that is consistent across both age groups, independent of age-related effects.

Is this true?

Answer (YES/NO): NO